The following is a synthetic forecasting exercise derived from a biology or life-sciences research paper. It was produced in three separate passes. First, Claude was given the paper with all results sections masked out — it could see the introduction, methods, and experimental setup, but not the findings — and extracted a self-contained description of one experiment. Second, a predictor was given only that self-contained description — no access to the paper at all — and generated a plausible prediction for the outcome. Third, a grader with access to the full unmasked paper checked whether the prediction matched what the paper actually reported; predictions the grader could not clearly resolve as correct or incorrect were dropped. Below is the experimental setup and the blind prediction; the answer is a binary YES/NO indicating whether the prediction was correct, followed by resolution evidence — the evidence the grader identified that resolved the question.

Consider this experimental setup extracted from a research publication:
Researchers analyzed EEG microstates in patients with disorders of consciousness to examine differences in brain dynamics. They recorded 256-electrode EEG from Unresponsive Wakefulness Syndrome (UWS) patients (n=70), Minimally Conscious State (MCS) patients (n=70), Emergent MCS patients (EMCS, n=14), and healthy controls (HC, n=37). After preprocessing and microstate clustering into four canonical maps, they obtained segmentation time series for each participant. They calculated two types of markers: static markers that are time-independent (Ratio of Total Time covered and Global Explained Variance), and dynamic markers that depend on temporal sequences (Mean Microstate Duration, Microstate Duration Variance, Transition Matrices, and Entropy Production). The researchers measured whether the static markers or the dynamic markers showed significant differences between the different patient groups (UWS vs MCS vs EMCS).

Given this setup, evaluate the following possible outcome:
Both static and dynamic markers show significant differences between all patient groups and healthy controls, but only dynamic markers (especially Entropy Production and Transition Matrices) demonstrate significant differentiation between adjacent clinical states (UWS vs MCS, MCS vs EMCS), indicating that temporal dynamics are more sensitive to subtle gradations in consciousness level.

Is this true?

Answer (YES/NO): NO